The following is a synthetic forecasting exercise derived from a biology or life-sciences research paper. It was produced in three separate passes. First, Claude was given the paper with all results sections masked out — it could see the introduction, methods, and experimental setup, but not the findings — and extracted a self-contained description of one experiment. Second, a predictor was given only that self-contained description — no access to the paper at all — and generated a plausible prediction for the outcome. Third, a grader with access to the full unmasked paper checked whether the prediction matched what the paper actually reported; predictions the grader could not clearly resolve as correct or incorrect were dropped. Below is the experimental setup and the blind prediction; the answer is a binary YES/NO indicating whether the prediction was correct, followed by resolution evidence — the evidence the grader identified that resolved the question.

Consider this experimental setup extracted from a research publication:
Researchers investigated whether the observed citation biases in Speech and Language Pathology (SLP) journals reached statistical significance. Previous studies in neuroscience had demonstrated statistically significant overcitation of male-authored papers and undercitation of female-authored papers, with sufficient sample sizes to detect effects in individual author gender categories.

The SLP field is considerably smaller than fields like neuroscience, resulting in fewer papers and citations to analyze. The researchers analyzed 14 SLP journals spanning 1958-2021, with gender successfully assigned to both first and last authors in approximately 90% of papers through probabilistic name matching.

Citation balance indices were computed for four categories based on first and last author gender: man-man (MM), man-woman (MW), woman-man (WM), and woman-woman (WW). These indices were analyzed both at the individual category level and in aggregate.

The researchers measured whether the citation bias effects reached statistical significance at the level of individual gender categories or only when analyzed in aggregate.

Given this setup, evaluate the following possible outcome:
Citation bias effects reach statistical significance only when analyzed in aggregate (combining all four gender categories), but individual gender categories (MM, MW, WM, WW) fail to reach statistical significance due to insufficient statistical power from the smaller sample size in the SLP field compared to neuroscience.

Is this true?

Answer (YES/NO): NO